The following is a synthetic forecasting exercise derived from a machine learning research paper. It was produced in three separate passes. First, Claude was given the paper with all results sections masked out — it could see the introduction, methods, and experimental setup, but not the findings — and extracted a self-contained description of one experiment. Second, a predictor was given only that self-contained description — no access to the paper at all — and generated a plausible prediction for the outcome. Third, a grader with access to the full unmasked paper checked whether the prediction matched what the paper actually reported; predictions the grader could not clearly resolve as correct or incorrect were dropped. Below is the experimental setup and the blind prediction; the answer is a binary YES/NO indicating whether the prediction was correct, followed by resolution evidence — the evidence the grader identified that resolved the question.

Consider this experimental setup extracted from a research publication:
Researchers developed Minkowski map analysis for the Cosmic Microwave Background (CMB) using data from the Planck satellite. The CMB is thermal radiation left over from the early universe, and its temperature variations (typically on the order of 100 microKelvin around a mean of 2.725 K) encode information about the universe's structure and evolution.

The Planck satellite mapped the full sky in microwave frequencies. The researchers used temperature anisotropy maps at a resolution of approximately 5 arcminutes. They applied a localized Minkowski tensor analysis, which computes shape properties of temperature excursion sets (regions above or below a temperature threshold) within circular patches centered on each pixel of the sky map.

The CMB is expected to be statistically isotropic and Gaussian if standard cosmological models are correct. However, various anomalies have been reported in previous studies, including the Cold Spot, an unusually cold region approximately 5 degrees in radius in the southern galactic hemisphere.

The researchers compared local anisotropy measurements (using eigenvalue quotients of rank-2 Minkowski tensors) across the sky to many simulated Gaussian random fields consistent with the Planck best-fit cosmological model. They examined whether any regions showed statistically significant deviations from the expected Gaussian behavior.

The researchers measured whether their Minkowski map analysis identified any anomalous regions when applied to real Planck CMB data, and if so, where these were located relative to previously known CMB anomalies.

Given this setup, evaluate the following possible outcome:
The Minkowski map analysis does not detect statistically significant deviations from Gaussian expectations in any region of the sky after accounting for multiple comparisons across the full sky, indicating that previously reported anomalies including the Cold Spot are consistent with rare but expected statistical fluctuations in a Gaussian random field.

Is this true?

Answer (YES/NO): NO